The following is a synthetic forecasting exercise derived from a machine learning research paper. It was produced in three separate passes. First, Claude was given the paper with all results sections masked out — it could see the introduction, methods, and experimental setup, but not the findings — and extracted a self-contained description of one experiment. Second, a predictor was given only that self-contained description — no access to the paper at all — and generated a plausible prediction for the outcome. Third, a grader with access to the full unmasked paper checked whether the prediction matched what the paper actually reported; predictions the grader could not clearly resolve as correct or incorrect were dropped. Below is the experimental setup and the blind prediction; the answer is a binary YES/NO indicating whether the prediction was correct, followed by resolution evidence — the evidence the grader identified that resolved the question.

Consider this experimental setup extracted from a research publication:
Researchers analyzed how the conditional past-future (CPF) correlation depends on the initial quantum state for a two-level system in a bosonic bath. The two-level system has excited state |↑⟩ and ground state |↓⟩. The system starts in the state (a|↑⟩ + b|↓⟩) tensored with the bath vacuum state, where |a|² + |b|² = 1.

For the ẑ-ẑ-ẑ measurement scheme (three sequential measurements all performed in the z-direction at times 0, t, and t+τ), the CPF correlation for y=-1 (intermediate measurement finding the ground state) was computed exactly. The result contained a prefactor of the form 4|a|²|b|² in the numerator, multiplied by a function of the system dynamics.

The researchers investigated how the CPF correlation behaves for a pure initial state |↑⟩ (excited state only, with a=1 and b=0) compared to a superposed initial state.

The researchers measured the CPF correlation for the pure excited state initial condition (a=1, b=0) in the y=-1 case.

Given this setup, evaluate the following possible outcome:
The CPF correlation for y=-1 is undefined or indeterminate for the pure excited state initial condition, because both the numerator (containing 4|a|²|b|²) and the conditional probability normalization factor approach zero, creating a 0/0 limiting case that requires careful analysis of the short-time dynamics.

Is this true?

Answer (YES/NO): NO